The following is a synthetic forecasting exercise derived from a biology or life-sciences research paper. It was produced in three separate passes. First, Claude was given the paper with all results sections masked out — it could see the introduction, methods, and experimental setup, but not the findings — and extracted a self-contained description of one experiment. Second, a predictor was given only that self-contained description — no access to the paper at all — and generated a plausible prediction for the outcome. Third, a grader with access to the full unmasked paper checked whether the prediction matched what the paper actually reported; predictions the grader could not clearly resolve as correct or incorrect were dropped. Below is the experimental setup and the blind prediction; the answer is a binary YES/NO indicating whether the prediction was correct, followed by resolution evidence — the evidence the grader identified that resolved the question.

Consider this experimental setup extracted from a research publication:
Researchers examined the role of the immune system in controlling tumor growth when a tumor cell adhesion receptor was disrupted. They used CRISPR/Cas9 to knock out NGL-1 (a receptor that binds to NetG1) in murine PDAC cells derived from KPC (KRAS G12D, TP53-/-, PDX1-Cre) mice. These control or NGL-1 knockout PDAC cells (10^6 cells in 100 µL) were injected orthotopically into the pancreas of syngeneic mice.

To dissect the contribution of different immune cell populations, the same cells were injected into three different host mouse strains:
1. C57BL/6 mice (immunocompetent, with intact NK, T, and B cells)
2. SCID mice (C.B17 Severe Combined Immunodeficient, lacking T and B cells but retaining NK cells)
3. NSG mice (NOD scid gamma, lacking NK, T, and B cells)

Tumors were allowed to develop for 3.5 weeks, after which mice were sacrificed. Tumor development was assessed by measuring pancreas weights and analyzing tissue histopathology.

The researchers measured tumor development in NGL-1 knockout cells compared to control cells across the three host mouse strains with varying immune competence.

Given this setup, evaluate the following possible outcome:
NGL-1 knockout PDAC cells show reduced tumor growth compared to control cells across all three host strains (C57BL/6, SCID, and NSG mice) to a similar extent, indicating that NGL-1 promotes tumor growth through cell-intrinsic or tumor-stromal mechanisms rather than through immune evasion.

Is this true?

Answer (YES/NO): YES